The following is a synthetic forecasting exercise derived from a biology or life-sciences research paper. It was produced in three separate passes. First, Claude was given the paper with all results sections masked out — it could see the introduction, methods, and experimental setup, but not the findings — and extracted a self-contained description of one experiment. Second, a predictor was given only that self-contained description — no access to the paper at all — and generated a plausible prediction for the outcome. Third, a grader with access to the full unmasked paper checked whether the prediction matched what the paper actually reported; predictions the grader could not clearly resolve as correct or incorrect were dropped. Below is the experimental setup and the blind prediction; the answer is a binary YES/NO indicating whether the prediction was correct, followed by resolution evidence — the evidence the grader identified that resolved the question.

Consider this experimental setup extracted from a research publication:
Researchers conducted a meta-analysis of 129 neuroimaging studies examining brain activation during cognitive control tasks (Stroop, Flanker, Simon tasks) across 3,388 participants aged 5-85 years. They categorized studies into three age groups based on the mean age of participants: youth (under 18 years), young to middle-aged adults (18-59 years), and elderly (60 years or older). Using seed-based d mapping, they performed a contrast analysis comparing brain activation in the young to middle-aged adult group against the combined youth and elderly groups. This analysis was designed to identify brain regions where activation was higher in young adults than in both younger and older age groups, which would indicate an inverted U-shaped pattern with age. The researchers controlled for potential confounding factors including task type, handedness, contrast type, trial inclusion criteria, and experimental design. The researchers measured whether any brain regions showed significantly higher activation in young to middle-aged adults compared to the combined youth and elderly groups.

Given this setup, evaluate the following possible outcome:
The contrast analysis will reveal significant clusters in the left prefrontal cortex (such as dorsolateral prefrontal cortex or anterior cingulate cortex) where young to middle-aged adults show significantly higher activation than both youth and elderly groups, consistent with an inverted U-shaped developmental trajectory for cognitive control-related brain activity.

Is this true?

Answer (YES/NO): NO